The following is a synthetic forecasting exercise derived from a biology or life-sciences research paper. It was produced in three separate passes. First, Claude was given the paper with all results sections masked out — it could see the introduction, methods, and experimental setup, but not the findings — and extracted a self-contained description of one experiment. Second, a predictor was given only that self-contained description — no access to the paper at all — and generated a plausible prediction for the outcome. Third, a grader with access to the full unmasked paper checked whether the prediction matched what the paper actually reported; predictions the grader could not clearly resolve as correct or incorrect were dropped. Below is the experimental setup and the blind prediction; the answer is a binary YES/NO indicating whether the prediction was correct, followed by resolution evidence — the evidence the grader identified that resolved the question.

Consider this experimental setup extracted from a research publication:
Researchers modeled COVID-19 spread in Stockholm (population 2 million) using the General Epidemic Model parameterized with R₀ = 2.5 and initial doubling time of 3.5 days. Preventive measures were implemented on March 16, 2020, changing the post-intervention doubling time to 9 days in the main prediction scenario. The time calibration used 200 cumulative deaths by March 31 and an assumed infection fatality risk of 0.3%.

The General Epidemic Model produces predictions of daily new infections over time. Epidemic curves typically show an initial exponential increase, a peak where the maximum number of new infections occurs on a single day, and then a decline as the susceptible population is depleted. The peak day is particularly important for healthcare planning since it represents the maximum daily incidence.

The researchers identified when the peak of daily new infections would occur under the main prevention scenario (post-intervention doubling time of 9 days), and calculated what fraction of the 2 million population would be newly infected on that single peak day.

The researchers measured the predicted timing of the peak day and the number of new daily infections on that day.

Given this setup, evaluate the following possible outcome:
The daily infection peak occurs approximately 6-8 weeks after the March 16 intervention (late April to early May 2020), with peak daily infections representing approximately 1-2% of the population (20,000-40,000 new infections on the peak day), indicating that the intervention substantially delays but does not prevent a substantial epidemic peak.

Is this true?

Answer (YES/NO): NO